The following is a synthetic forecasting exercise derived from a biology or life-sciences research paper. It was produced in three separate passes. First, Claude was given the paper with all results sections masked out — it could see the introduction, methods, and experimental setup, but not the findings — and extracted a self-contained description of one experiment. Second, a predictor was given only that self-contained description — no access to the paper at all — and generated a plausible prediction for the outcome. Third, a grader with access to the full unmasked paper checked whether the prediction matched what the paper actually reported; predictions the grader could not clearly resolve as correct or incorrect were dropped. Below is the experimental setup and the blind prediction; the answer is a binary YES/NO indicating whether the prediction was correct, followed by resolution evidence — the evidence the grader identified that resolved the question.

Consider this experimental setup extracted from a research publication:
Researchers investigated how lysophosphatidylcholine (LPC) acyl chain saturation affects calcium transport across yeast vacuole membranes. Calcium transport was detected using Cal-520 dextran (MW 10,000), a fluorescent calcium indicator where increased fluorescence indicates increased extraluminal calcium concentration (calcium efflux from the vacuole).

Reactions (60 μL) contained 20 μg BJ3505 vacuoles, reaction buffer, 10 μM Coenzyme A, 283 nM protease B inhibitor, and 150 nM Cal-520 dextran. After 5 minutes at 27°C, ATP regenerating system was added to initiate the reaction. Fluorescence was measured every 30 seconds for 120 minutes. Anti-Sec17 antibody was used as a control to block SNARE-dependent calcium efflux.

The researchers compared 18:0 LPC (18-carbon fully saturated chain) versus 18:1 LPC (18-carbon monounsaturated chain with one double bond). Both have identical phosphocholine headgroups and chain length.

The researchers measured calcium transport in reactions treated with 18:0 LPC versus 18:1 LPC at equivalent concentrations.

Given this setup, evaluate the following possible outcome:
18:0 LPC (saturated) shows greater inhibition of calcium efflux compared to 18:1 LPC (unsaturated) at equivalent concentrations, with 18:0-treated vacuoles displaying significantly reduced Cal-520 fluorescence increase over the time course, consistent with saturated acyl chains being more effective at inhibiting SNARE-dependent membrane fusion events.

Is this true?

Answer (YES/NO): NO